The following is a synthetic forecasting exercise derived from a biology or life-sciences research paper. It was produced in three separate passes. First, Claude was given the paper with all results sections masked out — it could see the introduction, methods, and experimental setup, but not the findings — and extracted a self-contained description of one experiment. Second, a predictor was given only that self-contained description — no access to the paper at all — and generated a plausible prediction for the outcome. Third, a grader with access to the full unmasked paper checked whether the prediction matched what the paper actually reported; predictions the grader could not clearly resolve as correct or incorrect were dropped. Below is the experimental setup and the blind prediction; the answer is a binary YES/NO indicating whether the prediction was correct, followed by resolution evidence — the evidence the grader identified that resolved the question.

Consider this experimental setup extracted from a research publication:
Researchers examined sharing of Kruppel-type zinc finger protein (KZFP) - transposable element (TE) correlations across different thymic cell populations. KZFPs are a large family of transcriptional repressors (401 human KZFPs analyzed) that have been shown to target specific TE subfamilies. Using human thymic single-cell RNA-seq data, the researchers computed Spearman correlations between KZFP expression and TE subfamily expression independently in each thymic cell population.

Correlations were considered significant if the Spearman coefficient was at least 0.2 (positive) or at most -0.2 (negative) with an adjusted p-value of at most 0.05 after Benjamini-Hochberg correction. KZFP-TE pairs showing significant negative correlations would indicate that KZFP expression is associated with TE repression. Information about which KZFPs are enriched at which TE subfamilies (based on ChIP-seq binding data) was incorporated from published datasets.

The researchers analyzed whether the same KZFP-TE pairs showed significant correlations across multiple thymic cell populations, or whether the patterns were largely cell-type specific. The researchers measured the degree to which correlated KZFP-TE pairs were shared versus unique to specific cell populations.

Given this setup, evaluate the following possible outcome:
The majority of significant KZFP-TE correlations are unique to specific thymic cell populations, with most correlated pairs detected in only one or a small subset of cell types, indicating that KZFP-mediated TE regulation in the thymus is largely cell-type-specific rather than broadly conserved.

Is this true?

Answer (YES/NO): YES